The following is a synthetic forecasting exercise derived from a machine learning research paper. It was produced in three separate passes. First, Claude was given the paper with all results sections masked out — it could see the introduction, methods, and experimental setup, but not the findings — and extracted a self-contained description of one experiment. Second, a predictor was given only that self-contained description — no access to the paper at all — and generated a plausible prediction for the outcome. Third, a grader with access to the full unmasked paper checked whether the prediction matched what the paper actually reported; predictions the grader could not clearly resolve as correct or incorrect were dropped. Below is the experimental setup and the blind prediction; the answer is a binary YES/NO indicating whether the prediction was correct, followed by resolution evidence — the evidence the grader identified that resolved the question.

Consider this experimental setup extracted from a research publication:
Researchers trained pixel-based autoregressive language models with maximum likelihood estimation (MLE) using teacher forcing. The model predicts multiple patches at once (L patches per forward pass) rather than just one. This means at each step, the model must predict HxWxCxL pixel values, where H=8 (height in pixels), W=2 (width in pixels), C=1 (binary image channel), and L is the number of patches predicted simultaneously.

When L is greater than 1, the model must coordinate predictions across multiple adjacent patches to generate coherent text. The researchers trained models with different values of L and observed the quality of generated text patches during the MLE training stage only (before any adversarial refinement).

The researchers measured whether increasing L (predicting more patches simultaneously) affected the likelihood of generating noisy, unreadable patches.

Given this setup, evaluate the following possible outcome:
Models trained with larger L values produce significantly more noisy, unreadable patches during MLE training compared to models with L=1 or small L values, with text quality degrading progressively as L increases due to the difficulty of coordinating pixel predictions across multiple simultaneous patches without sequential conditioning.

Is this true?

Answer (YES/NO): NO